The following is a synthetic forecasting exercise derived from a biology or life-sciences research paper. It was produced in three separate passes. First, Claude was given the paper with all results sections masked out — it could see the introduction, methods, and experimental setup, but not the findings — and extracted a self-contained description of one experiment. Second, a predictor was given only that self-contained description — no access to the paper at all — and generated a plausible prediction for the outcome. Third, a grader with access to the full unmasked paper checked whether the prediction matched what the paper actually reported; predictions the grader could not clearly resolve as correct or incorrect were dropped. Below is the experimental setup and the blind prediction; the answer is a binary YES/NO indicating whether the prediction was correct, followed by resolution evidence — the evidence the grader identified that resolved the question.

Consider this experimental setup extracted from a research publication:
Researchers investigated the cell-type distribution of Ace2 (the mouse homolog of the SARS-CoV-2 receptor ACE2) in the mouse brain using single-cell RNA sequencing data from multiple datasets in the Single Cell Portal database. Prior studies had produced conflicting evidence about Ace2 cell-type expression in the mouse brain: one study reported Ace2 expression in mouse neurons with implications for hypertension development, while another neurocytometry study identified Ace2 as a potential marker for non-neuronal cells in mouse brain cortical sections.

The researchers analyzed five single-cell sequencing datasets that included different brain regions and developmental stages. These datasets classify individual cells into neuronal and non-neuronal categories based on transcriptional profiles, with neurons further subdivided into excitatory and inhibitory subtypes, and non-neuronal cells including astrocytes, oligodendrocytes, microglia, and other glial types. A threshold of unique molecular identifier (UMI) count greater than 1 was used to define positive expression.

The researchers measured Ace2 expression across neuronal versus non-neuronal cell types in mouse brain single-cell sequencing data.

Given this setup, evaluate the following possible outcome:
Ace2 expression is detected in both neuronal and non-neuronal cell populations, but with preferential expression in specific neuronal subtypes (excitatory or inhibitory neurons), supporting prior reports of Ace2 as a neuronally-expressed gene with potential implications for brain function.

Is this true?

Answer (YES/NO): NO